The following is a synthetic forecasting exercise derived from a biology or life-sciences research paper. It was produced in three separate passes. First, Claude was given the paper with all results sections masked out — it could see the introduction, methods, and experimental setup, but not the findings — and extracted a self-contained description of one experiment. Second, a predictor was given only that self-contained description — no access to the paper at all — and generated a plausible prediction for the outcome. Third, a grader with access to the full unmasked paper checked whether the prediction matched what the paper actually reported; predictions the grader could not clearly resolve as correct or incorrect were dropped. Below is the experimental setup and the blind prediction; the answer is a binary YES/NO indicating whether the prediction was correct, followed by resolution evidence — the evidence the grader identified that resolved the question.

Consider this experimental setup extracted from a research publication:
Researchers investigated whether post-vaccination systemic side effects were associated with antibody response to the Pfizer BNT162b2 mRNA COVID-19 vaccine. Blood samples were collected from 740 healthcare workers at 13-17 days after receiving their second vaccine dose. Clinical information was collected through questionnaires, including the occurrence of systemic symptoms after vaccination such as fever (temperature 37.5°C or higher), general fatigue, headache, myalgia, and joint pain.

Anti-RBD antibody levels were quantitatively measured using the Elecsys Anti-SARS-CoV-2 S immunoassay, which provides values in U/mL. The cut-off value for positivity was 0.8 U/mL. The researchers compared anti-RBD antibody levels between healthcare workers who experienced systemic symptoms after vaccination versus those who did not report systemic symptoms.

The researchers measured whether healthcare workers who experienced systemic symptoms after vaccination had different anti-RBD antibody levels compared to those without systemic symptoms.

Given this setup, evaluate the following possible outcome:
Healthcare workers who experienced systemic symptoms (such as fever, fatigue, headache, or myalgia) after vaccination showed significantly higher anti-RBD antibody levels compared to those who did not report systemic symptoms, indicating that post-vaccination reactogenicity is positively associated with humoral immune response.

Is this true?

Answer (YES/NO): YES